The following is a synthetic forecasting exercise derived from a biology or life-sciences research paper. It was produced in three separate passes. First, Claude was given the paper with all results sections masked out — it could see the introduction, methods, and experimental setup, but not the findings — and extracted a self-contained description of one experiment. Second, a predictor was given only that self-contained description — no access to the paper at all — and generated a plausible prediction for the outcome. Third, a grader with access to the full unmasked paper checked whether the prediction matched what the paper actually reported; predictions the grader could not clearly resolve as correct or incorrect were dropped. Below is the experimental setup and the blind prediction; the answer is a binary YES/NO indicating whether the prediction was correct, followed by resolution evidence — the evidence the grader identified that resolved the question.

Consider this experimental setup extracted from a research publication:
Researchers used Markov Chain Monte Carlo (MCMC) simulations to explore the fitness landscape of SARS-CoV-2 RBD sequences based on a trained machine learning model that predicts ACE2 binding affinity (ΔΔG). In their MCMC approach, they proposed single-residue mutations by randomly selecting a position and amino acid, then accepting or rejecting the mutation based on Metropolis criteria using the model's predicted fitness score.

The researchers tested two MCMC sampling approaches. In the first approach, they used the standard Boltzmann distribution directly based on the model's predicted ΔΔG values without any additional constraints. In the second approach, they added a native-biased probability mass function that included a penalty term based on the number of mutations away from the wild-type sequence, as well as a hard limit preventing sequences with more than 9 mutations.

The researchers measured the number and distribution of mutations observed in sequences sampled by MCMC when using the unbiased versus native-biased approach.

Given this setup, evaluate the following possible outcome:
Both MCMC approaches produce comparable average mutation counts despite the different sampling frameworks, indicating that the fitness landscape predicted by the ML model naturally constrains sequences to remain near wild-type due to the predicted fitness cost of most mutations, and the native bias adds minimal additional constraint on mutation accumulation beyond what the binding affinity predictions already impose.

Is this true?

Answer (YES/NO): NO